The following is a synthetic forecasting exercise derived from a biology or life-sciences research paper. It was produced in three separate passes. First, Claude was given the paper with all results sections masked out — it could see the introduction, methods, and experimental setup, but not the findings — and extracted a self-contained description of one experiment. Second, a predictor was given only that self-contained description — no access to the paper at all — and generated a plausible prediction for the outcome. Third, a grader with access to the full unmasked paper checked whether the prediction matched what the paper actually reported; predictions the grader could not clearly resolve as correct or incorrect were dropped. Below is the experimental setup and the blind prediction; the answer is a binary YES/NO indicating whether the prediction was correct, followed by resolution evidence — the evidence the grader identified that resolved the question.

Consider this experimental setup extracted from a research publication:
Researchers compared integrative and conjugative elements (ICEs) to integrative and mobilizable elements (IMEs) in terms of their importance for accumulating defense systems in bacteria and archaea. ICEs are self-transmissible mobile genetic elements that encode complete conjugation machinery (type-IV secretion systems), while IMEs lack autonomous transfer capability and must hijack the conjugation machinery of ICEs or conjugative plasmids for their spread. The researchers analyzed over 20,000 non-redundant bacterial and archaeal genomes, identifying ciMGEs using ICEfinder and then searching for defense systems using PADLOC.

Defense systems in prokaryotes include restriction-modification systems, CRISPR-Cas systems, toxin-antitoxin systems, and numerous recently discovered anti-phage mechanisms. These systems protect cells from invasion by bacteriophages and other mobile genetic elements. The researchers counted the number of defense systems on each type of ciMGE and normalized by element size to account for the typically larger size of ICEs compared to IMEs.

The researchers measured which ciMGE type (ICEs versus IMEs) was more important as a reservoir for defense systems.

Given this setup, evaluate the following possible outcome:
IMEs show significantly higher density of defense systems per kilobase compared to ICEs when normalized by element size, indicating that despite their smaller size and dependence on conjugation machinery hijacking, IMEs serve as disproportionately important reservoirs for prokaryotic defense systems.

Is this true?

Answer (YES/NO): NO